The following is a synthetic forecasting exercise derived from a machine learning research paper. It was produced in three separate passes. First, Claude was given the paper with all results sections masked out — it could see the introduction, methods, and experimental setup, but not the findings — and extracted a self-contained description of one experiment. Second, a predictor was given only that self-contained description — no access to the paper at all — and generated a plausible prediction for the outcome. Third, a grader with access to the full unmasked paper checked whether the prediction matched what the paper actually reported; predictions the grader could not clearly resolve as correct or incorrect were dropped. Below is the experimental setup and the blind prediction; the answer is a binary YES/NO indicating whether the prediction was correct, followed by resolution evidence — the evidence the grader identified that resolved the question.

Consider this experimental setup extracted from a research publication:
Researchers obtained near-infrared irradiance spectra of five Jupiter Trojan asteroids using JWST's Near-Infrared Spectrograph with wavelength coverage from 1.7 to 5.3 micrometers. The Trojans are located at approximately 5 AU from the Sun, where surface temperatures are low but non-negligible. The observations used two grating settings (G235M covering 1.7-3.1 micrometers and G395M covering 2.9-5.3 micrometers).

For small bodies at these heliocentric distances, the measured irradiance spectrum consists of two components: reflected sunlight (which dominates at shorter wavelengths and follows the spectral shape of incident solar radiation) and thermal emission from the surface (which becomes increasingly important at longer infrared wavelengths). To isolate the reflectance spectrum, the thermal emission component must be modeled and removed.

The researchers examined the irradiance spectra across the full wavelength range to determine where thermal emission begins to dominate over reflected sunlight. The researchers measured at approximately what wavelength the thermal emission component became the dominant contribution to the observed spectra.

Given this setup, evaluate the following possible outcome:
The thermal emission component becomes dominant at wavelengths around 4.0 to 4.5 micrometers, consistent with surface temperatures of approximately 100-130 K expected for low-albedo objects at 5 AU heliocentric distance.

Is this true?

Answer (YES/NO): YES